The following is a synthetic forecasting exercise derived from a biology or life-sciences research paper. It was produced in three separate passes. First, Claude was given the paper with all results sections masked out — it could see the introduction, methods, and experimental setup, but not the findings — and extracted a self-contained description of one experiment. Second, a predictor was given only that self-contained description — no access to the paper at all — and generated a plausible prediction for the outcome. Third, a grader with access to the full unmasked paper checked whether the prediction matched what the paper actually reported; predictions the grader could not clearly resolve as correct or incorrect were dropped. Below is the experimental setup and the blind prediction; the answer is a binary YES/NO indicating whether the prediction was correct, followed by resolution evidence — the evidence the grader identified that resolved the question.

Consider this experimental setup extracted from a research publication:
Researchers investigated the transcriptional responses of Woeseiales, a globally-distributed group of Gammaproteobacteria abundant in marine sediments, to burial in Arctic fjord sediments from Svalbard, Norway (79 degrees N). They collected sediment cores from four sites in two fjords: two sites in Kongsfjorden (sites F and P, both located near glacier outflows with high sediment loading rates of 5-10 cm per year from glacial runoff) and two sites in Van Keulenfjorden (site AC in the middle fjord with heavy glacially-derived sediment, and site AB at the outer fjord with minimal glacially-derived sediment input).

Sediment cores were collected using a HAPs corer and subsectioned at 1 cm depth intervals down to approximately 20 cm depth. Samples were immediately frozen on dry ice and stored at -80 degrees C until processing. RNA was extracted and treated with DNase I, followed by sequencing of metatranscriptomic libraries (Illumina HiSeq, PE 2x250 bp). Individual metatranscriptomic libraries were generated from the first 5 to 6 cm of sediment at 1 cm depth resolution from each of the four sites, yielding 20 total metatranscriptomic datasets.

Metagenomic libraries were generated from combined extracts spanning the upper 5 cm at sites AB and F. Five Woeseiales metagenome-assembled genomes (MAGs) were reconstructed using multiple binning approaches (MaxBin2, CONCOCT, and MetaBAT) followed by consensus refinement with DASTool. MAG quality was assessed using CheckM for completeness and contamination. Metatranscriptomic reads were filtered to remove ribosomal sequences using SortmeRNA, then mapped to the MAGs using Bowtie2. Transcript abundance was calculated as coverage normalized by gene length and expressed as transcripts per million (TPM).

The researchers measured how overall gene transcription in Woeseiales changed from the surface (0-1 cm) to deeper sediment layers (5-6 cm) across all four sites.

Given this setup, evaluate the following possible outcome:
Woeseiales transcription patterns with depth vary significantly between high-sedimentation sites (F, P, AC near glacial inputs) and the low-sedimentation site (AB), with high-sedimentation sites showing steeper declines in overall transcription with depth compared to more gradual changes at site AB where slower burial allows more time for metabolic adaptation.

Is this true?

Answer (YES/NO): NO